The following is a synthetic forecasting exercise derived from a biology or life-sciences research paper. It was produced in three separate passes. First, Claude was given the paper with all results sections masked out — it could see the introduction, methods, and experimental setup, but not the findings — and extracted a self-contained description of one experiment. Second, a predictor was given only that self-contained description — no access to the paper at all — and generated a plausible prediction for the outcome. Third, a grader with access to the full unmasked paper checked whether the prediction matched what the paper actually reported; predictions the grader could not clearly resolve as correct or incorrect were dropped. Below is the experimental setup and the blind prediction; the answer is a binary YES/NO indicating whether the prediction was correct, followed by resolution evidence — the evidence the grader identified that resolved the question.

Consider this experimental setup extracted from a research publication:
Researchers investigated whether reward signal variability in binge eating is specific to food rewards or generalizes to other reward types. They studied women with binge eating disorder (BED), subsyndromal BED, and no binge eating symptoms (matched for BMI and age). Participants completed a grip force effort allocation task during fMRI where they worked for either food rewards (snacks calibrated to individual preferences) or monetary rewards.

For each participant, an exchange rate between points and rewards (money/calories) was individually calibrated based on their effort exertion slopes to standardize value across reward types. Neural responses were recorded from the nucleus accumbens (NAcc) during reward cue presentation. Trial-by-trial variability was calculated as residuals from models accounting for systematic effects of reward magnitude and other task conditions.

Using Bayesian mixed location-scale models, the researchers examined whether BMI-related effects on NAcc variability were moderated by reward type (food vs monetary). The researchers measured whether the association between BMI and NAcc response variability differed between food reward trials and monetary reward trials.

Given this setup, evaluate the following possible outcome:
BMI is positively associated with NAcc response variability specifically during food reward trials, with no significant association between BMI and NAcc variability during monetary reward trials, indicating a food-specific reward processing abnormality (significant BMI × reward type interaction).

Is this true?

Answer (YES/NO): NO